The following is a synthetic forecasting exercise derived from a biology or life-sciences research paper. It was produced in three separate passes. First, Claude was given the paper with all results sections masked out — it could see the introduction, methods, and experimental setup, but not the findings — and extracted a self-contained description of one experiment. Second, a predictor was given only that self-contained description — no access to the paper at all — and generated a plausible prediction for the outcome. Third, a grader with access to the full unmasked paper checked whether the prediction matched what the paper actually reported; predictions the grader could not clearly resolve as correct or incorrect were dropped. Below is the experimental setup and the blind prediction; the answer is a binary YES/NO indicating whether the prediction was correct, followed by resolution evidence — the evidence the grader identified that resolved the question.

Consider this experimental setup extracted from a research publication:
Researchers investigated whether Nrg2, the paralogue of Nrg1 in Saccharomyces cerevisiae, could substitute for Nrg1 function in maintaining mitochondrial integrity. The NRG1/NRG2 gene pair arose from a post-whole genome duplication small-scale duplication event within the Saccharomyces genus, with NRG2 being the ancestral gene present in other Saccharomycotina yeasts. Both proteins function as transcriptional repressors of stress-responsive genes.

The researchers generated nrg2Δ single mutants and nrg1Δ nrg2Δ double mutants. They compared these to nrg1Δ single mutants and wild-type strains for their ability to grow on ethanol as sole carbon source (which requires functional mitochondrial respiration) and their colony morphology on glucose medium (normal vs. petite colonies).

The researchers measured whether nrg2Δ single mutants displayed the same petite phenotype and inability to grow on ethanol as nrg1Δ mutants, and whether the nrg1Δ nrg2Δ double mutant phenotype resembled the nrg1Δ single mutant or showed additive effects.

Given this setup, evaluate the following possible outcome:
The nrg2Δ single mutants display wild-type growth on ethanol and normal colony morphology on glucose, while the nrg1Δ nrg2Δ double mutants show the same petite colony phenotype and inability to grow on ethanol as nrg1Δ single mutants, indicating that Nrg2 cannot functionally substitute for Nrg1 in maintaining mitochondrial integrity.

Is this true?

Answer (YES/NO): YES